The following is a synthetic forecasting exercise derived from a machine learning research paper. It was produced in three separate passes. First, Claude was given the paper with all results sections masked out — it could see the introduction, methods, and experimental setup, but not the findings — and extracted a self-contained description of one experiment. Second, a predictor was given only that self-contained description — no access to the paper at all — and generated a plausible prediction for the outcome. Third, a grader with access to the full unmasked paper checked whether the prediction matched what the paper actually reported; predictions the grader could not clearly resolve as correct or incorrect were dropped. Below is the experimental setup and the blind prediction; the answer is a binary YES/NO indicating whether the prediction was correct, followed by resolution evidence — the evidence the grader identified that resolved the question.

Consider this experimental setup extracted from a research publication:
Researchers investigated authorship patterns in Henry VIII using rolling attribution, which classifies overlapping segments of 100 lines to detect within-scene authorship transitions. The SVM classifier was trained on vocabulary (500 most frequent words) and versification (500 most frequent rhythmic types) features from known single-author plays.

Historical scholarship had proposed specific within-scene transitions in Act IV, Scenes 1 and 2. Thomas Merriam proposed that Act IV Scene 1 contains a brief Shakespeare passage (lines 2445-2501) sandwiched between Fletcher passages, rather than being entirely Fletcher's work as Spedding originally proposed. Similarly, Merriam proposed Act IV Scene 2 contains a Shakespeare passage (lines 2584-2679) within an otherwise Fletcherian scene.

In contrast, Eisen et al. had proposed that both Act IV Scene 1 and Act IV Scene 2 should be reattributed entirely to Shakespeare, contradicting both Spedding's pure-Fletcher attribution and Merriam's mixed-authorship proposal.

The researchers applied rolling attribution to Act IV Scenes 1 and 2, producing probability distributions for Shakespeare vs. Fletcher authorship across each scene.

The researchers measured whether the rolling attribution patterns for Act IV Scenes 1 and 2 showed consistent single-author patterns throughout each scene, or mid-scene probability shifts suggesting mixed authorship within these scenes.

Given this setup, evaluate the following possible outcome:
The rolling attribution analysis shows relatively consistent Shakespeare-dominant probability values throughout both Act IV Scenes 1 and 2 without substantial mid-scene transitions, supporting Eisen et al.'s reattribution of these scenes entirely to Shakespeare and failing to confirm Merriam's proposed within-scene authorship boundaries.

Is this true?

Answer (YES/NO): NO